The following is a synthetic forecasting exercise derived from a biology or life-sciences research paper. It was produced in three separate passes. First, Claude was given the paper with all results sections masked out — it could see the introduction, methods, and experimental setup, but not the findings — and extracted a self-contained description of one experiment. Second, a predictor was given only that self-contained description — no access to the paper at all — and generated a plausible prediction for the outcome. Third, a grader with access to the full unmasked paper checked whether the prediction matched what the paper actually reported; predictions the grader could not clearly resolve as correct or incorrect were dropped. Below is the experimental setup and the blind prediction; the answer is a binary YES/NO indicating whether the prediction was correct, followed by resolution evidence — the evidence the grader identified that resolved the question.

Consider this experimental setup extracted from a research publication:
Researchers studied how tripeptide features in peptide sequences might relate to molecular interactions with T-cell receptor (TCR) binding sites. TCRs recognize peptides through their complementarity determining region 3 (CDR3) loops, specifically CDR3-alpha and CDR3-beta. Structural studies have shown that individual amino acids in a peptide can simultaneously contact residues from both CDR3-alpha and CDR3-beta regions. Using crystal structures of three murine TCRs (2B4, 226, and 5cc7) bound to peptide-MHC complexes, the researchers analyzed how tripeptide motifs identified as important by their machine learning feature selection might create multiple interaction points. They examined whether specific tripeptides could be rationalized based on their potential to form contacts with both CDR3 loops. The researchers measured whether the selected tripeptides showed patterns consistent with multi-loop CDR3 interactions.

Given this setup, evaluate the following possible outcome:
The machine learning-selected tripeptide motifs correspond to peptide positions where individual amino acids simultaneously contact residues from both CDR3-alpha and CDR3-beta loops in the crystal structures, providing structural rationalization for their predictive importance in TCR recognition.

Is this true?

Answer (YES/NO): YES